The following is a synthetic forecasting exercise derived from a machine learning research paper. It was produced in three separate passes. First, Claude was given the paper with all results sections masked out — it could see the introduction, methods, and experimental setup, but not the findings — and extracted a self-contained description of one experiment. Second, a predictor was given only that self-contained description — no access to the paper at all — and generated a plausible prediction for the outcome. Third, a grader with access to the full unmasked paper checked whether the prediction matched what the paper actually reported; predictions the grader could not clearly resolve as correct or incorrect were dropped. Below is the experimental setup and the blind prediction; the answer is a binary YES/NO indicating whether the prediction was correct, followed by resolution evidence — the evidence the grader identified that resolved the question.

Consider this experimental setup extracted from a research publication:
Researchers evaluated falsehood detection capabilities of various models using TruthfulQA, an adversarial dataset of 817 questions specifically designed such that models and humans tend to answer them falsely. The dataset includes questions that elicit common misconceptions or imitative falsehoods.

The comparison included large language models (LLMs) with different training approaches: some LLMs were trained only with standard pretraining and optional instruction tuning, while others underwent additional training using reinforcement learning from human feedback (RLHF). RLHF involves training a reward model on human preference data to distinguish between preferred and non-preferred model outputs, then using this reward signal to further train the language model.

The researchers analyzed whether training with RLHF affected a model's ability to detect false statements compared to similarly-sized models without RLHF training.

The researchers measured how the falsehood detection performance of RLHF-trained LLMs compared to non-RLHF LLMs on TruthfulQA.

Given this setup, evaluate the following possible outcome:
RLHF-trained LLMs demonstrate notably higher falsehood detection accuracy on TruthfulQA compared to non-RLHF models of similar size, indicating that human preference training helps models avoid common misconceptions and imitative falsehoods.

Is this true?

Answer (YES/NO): YES